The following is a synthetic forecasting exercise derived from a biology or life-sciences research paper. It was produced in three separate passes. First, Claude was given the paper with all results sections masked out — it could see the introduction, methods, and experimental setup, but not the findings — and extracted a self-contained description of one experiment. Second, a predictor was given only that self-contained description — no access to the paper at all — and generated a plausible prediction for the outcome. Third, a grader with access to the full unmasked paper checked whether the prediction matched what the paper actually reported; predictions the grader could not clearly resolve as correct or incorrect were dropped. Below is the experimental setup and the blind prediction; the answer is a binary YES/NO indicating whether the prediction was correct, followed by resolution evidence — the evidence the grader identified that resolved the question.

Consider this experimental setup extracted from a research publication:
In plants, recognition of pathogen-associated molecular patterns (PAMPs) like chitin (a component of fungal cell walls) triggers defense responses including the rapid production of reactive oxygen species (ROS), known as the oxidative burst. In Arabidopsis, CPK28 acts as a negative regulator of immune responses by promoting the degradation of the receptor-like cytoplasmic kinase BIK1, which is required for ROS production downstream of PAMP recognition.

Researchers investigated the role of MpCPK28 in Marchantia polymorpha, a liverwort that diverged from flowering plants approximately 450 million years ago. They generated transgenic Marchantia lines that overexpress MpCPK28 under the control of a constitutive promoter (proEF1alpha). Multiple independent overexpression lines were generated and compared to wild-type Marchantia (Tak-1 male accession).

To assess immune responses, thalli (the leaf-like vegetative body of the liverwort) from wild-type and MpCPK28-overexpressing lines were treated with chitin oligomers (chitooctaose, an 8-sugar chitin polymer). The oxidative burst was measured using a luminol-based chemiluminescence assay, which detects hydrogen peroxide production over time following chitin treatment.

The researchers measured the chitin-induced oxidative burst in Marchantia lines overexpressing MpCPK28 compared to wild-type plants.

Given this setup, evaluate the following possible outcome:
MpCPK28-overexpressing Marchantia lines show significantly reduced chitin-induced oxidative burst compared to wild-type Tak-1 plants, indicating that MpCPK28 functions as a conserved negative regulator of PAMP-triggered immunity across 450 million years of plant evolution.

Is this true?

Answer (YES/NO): YES